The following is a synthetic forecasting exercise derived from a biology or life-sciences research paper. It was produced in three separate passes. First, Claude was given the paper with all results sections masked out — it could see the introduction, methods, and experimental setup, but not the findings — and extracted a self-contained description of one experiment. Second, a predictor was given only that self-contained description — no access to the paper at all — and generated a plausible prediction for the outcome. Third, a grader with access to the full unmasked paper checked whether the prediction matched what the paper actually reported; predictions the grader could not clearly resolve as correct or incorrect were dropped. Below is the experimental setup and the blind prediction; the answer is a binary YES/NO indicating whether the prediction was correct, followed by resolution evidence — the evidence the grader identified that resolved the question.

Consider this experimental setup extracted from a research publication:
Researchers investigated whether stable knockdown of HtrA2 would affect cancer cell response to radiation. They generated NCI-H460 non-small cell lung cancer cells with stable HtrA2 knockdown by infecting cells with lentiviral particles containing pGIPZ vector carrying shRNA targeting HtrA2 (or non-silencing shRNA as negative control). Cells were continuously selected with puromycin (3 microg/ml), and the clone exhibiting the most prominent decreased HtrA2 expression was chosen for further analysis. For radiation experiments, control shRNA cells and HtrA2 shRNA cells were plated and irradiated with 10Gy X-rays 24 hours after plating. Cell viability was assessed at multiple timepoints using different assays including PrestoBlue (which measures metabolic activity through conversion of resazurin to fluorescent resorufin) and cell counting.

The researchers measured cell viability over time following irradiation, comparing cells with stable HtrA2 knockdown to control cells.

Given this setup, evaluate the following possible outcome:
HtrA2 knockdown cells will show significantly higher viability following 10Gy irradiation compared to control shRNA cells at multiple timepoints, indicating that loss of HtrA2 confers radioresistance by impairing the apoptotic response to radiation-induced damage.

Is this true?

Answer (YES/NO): NO